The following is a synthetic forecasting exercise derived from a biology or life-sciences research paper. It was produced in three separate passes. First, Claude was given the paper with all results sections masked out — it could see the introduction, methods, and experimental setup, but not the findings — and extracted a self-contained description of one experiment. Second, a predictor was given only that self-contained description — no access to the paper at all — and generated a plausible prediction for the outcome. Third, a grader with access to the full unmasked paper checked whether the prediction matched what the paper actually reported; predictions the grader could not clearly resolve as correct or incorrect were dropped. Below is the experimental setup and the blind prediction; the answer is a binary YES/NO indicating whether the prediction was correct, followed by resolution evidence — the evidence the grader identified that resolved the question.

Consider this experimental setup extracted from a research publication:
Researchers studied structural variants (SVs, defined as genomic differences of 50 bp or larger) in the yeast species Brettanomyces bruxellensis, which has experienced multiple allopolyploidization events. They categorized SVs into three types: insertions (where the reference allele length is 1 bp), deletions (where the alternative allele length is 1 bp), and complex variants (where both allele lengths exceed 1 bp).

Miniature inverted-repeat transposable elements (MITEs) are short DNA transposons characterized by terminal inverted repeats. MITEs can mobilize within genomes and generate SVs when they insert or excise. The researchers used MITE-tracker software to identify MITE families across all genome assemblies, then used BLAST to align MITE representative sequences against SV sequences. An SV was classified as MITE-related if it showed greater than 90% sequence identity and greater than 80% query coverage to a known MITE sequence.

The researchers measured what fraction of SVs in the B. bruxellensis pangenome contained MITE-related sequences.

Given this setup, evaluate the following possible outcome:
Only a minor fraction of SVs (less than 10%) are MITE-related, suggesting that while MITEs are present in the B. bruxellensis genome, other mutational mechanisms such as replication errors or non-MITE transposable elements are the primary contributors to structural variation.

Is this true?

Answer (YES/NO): NO